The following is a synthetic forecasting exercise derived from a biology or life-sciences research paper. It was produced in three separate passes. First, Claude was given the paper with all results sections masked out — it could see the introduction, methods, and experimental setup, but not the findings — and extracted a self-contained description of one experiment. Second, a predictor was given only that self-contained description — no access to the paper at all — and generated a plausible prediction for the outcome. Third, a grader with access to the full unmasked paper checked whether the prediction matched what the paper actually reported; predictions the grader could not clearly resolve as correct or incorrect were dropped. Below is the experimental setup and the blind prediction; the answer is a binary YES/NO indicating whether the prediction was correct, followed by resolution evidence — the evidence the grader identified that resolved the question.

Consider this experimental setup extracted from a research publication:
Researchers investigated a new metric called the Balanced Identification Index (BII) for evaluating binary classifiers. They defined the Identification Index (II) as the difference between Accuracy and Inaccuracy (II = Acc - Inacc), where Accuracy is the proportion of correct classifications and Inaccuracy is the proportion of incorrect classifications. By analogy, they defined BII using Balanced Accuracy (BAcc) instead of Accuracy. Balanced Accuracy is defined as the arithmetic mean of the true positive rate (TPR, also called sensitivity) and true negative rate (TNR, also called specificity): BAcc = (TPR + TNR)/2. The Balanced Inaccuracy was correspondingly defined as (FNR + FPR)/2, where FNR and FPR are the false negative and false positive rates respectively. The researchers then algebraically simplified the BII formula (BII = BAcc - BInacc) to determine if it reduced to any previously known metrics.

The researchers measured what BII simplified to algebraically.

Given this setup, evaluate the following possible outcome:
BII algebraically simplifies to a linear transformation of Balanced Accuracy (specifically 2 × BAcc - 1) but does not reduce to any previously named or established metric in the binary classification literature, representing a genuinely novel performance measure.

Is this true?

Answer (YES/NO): NO